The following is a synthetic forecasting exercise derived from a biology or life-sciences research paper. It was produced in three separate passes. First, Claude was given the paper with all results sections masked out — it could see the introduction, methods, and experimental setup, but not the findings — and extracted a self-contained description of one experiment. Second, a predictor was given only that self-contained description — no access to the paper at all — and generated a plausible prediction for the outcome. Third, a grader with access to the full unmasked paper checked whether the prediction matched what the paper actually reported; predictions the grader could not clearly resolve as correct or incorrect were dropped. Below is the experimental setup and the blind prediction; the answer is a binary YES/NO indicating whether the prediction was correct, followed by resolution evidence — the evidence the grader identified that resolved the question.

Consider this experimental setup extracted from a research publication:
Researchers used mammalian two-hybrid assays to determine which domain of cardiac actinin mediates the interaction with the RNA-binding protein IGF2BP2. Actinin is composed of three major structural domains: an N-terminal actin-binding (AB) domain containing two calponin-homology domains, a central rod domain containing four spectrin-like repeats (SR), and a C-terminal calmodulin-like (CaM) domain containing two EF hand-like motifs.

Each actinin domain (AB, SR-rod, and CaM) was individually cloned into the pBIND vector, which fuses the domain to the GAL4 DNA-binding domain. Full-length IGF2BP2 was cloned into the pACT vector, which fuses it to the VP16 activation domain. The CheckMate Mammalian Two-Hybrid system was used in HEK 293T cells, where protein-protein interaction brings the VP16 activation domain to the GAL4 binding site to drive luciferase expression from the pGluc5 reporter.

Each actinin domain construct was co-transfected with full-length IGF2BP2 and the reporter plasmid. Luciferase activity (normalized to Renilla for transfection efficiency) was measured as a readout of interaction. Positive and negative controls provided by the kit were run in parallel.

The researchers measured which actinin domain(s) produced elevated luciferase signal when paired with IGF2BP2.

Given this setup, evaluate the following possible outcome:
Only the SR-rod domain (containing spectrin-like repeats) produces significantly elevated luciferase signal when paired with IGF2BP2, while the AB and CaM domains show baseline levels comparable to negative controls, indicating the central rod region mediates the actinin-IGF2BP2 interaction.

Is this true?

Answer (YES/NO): YES